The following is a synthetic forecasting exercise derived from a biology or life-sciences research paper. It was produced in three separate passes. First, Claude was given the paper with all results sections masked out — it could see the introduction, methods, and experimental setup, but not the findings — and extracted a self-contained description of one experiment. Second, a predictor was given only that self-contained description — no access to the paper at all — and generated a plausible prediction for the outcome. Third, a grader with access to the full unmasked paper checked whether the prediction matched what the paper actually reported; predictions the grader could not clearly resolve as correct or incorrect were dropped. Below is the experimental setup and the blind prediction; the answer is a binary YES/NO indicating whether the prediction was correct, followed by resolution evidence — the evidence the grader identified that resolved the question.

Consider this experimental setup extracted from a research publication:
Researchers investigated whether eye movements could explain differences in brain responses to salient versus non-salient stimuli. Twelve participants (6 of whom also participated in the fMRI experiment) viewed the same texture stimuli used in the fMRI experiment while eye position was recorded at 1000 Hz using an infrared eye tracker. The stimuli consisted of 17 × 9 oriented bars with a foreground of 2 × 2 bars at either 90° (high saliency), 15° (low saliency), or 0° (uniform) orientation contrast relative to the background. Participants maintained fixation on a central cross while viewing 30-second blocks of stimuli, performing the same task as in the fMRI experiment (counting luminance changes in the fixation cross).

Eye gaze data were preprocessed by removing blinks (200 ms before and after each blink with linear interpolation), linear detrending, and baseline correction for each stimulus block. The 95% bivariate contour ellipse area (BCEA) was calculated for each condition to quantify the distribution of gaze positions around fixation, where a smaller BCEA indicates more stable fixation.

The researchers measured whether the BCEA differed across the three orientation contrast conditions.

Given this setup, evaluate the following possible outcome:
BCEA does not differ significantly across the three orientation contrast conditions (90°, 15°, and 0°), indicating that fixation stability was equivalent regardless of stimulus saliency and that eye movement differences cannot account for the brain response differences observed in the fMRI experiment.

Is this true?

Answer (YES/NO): YES